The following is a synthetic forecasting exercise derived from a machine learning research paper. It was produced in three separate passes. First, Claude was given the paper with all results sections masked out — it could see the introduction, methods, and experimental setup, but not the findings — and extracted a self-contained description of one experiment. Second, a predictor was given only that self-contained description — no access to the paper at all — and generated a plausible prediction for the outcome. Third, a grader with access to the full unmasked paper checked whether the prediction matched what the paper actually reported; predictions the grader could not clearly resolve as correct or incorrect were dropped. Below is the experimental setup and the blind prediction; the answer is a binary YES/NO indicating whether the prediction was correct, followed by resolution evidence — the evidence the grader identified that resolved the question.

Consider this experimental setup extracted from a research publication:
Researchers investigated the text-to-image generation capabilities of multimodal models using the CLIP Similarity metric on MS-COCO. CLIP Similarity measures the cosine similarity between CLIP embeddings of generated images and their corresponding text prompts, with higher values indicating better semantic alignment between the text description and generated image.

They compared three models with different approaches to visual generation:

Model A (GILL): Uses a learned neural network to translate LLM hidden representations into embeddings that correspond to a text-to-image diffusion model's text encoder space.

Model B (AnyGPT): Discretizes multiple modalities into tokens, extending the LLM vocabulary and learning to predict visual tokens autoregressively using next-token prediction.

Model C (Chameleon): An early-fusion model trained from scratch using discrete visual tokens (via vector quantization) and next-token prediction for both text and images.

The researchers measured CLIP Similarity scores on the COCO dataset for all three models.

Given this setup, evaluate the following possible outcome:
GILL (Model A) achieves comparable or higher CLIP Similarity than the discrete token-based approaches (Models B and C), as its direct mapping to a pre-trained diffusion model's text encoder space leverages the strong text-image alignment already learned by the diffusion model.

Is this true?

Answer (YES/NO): NO